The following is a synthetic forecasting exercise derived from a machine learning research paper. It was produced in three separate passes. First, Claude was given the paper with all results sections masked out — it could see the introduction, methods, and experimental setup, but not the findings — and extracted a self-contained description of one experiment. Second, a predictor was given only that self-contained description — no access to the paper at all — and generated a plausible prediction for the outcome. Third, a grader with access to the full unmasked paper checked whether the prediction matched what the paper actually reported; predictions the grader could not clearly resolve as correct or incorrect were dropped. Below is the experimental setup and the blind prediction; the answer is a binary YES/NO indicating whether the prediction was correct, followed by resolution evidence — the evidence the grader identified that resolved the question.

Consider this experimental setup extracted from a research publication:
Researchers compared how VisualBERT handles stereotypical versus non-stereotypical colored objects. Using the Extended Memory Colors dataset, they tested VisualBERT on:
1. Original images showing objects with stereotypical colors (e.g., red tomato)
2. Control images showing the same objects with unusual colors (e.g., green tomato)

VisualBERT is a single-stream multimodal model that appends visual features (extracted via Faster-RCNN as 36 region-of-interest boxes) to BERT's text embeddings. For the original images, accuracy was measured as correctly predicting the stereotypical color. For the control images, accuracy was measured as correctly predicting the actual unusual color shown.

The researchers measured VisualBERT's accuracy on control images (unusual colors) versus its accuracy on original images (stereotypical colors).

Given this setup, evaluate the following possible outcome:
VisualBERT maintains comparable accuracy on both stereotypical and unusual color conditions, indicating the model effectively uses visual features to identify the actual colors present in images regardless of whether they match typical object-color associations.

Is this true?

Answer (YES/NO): NO